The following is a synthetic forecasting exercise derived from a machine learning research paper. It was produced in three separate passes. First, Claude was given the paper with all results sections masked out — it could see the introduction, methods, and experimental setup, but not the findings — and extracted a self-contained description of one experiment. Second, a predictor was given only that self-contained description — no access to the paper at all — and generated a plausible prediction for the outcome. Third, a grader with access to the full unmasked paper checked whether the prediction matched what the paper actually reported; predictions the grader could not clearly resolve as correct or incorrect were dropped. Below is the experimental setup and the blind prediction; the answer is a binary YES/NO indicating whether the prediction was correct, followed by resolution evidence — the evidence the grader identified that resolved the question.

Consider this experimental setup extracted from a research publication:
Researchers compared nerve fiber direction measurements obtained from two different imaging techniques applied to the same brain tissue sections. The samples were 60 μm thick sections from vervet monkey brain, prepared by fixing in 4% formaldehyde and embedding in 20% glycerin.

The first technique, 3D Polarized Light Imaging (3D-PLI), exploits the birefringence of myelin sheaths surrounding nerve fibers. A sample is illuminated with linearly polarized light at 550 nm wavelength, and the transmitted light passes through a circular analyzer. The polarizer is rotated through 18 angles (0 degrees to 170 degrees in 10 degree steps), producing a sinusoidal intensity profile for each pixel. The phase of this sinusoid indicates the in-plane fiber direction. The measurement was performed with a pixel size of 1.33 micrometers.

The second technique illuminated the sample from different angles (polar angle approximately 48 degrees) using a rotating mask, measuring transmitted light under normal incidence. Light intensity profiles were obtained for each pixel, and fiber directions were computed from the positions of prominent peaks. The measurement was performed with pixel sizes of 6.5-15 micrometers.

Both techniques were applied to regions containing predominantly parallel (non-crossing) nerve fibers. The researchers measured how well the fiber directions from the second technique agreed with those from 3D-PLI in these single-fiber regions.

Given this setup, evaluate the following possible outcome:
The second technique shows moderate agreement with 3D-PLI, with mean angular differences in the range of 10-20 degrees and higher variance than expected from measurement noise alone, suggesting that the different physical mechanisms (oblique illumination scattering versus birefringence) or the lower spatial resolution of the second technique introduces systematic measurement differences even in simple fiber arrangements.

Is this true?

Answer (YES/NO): NO